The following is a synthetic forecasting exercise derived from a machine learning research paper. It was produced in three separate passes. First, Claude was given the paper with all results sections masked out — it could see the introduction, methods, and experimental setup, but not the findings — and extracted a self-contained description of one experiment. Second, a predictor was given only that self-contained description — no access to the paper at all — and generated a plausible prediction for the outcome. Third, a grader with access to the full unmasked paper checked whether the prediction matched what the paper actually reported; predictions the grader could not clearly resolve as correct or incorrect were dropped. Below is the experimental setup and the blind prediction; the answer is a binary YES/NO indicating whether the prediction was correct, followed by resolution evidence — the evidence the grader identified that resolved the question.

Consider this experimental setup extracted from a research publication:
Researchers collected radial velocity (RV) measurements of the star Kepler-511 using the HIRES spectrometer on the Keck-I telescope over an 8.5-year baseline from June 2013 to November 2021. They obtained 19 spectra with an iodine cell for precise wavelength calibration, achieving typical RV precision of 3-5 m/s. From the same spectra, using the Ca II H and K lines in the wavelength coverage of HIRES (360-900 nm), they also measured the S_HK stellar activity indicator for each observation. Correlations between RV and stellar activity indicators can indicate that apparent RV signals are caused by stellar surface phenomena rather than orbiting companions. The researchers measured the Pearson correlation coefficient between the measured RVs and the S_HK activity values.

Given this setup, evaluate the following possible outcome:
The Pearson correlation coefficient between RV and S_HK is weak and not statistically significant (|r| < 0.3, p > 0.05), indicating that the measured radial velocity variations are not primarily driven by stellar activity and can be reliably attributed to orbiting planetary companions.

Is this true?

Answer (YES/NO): NO